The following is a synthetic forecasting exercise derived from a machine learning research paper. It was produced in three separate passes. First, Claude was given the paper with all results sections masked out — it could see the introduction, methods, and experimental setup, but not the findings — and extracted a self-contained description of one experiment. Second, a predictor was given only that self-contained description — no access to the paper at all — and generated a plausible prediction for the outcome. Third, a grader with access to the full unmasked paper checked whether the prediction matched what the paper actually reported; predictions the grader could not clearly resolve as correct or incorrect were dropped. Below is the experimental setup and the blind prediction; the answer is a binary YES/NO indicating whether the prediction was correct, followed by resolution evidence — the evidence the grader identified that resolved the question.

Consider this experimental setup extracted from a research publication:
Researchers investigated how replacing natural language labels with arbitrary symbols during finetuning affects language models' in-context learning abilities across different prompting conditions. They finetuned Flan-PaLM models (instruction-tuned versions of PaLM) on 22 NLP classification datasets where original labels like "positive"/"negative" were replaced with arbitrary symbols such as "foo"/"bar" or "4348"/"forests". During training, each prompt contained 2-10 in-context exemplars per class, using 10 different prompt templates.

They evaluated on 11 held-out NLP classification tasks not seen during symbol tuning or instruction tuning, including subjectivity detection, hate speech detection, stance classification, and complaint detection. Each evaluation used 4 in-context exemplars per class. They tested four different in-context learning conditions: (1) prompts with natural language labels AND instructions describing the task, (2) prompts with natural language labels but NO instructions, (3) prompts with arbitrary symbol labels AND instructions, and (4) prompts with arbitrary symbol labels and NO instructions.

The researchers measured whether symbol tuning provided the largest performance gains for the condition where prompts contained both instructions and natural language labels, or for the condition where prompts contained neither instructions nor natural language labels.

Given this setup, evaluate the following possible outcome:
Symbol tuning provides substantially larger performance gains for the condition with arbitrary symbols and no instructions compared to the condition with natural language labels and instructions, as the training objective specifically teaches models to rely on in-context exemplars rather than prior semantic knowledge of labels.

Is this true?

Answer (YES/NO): YES